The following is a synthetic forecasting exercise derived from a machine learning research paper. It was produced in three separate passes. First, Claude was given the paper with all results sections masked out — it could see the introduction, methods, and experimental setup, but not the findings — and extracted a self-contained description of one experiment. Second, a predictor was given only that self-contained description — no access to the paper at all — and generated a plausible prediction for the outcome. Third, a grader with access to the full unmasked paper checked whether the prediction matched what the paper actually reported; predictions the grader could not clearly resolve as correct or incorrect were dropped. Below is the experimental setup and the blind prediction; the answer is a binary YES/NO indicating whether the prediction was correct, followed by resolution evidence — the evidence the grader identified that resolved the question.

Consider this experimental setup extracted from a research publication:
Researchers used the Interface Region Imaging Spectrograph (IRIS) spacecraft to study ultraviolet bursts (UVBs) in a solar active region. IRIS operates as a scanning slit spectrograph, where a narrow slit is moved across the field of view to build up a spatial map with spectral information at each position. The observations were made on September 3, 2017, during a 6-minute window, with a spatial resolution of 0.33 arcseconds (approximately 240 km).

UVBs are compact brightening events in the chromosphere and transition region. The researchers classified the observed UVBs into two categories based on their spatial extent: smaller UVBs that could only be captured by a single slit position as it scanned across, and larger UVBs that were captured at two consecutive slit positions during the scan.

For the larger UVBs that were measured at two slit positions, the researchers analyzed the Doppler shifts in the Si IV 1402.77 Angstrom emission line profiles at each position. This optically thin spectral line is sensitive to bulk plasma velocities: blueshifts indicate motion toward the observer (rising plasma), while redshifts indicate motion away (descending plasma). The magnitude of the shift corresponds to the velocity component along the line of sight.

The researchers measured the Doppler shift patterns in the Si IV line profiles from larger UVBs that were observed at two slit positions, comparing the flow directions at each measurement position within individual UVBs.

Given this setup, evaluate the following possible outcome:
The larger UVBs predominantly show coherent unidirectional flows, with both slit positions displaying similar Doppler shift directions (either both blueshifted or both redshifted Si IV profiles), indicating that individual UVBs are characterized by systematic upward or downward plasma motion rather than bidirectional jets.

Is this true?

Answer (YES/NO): NO